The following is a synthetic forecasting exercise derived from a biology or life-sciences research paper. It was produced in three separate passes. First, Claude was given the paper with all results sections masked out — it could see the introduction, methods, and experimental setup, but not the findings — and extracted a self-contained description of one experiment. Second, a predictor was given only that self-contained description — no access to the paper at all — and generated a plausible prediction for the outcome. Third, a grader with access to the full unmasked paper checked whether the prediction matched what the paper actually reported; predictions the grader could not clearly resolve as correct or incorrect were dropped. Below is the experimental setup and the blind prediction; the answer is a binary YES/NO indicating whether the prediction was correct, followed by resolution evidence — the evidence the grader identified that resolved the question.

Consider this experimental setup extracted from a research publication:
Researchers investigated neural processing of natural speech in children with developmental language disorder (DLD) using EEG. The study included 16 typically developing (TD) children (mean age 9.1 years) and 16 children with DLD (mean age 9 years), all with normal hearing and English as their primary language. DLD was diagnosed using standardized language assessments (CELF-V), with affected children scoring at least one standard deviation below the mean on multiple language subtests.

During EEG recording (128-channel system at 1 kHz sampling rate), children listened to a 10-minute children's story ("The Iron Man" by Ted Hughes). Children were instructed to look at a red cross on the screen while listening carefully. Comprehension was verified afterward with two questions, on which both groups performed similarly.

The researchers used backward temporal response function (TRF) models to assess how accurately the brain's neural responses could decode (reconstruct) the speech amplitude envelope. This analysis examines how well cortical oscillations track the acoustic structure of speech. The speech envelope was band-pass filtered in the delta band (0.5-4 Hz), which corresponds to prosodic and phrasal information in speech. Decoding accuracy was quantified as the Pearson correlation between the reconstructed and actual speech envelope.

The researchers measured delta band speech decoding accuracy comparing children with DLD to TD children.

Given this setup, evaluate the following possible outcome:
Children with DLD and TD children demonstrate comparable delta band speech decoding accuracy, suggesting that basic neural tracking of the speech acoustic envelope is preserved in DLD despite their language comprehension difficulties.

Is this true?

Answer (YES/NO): YES